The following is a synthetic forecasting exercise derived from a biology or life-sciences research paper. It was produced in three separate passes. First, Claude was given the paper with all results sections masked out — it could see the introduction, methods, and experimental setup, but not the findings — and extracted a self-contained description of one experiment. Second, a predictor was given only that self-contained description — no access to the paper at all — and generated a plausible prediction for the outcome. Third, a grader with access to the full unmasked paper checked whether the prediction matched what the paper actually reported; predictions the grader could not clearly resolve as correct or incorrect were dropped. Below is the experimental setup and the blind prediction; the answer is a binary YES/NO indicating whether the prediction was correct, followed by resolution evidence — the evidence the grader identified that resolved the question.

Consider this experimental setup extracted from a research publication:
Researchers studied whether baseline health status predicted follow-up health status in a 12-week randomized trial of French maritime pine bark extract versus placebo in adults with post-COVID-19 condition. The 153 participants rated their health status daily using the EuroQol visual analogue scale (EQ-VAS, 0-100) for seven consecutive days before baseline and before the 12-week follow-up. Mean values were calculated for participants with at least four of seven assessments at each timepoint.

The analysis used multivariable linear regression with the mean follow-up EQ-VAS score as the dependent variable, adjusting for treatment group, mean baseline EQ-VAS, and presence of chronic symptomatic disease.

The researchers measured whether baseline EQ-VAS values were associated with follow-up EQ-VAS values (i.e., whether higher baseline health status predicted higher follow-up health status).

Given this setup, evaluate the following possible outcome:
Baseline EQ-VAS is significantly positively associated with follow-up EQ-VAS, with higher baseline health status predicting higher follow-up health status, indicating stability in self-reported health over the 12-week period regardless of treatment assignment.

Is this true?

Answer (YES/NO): YES